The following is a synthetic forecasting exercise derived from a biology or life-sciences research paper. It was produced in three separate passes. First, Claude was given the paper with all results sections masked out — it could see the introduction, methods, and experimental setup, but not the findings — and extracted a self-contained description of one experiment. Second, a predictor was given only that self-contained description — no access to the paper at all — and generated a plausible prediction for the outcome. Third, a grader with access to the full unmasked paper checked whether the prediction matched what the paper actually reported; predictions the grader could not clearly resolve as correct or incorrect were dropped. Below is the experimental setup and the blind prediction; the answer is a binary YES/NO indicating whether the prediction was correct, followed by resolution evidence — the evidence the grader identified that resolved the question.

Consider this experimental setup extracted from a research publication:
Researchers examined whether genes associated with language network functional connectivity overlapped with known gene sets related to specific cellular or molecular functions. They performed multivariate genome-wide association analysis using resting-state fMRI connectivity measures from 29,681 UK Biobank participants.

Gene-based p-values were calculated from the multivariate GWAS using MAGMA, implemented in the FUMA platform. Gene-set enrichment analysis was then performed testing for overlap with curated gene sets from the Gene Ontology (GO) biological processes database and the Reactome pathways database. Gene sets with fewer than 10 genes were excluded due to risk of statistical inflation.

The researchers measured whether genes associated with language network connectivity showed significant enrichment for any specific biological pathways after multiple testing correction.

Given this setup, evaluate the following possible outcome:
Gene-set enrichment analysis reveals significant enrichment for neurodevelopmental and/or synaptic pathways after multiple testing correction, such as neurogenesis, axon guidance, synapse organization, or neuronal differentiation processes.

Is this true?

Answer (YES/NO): NO